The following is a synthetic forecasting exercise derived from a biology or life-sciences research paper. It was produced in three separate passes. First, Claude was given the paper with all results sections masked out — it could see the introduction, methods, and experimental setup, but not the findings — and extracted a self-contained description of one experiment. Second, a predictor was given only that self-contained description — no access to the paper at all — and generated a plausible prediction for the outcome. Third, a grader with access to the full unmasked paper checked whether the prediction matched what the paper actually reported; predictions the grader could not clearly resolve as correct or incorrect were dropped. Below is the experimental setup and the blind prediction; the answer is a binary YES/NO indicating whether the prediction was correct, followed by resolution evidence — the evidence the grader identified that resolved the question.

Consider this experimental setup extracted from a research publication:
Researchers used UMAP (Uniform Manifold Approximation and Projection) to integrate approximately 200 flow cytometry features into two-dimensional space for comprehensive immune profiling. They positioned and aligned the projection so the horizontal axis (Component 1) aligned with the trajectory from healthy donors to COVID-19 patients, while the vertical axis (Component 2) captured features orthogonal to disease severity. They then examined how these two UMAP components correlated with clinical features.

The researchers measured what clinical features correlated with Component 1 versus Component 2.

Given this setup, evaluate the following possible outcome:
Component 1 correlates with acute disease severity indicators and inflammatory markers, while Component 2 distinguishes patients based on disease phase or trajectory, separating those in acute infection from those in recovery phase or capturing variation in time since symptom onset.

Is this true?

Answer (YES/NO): NO